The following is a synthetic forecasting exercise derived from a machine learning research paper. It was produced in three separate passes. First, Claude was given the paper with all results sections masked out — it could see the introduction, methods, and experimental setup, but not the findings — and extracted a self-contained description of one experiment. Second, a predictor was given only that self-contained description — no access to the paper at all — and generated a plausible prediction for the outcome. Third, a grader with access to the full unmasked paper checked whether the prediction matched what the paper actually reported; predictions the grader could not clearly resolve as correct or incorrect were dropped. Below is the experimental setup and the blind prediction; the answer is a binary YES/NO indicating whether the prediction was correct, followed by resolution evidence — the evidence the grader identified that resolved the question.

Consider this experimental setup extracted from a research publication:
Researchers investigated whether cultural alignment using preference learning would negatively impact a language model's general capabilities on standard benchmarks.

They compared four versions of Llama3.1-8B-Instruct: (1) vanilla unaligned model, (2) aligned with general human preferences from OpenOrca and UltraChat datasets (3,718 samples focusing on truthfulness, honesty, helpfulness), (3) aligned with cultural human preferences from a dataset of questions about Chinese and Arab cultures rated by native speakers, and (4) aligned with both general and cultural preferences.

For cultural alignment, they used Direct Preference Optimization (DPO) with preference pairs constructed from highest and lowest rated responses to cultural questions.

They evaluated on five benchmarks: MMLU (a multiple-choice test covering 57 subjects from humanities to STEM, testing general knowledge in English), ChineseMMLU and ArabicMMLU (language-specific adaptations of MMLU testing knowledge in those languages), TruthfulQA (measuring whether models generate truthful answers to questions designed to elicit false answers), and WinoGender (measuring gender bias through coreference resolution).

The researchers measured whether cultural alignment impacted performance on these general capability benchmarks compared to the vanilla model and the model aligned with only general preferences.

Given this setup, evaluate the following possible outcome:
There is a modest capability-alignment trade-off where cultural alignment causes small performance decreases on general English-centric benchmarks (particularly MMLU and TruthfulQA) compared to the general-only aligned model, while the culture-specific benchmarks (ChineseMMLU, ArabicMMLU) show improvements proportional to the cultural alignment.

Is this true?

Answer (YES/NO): NO